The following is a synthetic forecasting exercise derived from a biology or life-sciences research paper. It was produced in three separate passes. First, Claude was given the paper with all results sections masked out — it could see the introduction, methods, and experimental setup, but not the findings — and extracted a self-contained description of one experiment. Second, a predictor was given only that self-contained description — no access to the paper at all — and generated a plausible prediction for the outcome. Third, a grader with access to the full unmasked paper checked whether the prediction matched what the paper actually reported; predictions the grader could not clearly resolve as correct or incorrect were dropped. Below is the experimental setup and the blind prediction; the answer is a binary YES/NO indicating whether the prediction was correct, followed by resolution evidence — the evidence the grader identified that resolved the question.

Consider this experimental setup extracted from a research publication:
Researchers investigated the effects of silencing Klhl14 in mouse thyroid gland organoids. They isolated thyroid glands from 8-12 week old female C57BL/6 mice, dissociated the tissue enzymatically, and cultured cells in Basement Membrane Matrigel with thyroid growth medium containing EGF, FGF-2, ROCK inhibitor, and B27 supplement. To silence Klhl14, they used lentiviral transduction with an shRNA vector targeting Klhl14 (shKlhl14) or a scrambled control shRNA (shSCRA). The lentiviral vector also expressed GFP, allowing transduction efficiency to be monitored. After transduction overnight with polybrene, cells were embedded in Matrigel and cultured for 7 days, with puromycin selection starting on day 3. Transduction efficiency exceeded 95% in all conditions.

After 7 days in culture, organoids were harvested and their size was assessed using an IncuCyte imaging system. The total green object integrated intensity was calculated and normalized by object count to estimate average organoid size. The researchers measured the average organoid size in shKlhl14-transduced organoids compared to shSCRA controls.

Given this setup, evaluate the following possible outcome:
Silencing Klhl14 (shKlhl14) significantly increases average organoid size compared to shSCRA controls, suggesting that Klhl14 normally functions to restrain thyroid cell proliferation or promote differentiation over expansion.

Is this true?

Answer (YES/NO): NO